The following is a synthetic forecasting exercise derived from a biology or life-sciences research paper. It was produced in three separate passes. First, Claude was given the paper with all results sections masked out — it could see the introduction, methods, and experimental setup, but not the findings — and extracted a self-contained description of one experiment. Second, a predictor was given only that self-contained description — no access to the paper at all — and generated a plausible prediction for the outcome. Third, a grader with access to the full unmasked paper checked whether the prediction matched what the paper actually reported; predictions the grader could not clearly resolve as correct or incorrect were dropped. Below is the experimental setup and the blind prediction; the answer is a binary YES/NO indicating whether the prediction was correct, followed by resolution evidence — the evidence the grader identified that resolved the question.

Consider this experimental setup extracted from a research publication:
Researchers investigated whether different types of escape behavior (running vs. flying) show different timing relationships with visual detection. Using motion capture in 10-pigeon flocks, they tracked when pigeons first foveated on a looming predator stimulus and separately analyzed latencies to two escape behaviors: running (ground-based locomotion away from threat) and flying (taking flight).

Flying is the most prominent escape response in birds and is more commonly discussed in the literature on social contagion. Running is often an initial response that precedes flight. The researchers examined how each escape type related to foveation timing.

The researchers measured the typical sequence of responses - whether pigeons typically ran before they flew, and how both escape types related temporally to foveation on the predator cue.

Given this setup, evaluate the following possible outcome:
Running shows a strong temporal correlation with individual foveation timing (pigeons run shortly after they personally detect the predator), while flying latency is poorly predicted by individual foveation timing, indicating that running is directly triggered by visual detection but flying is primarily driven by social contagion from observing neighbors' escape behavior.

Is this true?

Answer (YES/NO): NO